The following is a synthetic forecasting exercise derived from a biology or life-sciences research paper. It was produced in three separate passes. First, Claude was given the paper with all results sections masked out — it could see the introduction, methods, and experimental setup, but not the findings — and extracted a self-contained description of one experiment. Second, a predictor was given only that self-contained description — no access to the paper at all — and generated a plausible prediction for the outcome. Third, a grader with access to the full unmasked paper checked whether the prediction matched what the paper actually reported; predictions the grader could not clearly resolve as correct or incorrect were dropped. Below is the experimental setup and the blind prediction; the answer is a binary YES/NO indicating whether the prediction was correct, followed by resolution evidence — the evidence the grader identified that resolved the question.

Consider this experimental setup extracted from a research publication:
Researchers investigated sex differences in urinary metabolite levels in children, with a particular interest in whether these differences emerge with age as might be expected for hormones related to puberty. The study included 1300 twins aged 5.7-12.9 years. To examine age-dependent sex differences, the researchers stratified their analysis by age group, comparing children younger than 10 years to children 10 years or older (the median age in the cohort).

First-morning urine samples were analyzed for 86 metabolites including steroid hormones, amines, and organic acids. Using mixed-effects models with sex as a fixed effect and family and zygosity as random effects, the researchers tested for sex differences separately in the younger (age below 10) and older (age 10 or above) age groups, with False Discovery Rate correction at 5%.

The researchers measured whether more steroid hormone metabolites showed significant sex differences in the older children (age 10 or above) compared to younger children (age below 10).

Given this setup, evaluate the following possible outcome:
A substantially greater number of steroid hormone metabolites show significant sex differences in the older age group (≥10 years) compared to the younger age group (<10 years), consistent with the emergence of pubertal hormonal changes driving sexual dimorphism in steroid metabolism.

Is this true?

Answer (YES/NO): NO